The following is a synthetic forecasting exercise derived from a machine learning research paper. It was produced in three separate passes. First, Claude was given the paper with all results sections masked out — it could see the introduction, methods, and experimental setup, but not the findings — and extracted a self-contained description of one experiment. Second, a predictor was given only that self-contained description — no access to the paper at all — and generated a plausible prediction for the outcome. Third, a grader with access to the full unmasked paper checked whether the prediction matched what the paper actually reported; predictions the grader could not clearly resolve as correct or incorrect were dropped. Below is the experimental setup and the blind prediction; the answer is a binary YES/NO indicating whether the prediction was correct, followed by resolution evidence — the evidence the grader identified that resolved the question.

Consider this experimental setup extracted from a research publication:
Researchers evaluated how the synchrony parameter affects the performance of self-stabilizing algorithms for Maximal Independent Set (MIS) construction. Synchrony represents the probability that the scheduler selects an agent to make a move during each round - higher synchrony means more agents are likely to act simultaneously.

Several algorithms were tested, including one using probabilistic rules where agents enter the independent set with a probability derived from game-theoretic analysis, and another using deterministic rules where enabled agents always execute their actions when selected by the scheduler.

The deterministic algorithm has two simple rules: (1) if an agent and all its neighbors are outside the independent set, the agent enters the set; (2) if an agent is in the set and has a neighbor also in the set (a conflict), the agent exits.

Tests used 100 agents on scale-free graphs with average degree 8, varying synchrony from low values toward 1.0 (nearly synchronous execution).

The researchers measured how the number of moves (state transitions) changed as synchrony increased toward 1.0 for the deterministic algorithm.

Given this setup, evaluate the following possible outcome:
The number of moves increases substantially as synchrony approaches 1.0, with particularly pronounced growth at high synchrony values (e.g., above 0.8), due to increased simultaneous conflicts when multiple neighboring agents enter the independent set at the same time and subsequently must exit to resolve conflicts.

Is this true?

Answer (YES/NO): YES